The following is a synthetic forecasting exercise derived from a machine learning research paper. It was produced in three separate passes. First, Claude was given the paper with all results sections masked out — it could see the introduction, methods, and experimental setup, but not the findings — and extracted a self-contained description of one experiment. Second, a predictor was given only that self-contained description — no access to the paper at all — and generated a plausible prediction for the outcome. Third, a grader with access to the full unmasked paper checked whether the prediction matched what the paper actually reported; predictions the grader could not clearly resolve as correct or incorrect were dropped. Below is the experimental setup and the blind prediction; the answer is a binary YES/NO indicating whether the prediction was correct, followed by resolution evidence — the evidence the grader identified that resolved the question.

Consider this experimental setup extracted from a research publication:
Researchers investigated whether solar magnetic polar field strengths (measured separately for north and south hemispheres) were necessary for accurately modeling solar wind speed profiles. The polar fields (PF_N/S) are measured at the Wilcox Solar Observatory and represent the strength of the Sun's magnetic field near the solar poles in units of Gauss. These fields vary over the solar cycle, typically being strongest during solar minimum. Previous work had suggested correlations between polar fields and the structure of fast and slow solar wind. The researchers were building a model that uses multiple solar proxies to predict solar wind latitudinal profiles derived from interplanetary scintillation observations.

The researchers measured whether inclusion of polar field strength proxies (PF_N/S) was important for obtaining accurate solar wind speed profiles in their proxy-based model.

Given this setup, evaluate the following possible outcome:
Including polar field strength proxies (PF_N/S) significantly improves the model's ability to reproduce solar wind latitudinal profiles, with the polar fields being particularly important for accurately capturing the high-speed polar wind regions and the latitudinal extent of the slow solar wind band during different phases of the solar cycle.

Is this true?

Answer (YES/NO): YES